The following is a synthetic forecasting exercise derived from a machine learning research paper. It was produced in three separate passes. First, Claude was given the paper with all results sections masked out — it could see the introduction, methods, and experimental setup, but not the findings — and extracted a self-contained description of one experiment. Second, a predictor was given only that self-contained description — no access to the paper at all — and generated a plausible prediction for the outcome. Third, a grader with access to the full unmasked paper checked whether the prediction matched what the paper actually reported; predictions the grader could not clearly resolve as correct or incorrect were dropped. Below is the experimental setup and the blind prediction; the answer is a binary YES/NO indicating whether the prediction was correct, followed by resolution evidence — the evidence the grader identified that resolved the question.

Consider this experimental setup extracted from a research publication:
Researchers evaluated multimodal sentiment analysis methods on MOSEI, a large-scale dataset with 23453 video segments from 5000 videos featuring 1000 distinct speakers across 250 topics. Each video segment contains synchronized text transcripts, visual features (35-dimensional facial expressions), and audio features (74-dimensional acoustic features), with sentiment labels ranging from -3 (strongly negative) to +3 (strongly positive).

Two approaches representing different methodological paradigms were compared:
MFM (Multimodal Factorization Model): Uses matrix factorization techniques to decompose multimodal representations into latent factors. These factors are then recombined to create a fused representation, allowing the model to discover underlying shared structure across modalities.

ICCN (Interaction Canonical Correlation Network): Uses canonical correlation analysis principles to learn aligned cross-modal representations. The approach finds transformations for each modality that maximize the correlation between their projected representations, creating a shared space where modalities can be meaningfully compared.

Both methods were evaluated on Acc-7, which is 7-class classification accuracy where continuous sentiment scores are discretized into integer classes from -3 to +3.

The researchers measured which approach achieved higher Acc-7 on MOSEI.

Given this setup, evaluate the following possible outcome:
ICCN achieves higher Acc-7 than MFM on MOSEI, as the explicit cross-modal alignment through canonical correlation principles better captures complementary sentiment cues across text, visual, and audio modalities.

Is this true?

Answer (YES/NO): YES